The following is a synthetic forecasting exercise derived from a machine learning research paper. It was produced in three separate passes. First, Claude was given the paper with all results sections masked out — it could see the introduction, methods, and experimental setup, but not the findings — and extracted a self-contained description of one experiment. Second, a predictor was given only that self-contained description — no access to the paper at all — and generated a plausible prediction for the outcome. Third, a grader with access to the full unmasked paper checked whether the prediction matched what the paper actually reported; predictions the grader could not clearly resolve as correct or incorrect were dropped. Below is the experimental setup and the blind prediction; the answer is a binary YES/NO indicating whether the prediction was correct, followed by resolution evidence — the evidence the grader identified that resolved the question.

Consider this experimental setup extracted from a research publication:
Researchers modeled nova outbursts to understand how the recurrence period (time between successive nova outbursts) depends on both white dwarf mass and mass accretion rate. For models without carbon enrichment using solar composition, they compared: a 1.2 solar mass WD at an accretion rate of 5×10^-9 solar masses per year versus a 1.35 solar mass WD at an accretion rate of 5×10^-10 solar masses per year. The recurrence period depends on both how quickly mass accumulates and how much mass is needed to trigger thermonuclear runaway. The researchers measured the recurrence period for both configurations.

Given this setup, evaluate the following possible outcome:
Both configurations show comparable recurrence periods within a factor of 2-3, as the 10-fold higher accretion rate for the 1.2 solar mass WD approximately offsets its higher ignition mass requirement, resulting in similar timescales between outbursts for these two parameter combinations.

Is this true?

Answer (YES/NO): YES